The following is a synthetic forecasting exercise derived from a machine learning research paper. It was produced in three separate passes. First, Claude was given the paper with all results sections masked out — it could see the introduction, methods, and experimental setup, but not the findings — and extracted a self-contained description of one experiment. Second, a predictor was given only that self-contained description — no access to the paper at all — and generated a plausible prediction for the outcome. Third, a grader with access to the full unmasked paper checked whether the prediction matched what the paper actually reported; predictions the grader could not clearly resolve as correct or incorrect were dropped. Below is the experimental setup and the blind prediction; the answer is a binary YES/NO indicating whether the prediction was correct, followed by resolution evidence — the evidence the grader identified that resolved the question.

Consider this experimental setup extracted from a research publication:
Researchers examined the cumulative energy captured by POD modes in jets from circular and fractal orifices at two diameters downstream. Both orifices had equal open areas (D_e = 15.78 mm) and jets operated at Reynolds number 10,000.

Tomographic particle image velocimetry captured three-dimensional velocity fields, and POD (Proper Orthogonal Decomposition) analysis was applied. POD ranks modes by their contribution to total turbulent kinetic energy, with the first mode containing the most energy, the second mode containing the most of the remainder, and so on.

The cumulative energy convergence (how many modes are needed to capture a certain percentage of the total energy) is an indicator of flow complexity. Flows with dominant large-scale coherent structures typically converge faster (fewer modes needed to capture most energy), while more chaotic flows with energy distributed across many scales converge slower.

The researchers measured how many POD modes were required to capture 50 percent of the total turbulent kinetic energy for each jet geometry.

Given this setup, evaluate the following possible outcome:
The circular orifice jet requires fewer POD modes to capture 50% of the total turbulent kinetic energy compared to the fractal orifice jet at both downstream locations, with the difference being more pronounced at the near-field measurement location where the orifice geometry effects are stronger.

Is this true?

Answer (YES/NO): NO